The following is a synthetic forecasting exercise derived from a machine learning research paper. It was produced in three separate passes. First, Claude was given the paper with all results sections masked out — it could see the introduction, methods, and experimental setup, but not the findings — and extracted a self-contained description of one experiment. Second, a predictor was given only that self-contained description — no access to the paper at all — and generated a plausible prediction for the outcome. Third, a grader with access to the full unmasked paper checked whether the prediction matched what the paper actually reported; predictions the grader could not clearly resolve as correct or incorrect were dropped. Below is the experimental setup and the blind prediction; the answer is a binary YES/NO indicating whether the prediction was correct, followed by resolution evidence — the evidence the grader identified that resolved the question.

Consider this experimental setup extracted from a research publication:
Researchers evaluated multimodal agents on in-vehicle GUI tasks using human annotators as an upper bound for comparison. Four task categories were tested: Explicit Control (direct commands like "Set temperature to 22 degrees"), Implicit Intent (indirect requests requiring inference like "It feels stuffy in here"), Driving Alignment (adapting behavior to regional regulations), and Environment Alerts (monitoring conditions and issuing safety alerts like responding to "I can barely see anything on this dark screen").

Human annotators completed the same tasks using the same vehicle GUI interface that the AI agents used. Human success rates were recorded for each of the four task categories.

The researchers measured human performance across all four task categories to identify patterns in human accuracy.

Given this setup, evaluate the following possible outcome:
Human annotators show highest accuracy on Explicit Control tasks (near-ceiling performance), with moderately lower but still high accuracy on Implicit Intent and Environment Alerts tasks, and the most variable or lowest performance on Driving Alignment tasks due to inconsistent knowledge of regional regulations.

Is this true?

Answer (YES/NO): NO